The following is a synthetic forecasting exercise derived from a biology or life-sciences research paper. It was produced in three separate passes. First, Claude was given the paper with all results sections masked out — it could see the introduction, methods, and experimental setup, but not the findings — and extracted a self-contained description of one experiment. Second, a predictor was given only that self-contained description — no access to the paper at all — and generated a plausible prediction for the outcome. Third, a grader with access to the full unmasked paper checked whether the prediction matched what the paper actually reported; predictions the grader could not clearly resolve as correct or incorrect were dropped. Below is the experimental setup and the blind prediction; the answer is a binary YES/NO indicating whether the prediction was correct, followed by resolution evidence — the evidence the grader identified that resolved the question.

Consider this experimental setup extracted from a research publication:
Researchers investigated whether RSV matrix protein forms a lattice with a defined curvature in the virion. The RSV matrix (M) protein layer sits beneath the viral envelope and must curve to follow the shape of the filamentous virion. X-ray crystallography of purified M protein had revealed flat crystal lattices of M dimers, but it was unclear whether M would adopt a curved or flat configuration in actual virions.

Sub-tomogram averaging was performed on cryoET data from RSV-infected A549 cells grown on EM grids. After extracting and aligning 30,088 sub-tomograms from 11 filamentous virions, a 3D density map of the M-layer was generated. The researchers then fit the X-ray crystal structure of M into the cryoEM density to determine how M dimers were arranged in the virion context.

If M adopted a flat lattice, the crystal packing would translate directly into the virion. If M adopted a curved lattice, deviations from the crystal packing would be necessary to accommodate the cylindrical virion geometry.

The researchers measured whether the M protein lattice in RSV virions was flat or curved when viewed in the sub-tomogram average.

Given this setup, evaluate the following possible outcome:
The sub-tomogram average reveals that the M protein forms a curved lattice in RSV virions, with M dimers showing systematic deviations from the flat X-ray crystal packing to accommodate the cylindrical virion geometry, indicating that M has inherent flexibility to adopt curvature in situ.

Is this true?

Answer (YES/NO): YES